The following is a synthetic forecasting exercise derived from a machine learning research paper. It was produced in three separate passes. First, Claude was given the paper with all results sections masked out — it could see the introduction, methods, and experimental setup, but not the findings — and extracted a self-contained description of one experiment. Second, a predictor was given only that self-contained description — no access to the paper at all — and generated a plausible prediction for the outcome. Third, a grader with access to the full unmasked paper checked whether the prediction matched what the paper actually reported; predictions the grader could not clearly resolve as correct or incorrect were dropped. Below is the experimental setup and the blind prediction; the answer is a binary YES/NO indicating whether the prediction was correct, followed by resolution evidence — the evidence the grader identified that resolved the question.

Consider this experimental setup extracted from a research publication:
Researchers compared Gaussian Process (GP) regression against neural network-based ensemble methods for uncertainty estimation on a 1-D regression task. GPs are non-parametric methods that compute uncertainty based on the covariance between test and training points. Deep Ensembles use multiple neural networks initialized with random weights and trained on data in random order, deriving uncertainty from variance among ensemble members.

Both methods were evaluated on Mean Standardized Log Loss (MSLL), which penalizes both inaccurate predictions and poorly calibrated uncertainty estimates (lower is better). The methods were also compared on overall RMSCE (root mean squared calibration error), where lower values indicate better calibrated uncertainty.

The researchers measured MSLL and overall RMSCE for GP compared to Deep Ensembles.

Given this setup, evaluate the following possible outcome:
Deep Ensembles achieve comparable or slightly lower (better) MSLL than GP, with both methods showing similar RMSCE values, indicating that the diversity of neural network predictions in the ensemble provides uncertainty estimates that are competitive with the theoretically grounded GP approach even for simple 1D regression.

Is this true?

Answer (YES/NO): NO